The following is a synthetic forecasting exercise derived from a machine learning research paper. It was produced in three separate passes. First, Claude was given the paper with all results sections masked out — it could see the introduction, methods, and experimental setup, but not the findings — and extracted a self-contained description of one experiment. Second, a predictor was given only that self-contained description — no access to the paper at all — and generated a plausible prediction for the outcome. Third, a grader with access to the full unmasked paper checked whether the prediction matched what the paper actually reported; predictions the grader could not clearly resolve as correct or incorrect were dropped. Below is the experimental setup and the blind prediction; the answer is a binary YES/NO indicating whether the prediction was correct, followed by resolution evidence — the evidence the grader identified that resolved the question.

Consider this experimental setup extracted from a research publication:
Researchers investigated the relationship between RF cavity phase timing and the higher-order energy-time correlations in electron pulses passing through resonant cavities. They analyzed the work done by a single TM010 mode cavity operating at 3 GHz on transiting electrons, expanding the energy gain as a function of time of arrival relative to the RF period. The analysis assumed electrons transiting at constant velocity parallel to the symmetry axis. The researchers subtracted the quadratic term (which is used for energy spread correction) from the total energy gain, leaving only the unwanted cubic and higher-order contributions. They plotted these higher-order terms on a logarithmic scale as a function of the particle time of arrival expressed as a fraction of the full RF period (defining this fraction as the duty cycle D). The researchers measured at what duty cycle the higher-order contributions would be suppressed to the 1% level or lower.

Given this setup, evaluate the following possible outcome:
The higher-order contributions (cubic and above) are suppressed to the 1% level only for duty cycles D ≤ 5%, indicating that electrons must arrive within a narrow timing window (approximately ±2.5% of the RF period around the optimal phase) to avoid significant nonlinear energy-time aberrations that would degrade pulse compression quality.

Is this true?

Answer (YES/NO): NO